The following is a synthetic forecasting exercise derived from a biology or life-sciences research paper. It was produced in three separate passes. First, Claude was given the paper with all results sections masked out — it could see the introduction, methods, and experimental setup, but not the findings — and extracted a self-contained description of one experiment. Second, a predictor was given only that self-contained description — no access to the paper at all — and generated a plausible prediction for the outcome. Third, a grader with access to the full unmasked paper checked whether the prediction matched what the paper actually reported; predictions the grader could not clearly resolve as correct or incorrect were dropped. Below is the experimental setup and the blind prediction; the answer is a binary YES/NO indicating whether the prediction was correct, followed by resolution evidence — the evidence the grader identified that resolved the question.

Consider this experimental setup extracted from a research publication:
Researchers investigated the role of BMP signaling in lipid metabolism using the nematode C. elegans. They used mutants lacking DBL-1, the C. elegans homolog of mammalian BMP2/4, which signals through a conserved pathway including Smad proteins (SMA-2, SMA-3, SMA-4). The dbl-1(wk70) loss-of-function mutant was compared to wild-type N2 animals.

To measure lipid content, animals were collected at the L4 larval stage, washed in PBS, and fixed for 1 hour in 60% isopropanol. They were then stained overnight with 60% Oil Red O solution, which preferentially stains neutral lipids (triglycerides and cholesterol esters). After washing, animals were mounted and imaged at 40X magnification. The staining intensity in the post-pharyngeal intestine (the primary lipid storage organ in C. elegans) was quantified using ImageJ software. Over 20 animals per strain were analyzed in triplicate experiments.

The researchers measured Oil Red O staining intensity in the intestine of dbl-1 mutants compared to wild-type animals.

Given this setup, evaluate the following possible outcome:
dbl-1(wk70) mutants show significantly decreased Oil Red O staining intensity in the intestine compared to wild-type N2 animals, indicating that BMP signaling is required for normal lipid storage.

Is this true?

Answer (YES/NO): YES